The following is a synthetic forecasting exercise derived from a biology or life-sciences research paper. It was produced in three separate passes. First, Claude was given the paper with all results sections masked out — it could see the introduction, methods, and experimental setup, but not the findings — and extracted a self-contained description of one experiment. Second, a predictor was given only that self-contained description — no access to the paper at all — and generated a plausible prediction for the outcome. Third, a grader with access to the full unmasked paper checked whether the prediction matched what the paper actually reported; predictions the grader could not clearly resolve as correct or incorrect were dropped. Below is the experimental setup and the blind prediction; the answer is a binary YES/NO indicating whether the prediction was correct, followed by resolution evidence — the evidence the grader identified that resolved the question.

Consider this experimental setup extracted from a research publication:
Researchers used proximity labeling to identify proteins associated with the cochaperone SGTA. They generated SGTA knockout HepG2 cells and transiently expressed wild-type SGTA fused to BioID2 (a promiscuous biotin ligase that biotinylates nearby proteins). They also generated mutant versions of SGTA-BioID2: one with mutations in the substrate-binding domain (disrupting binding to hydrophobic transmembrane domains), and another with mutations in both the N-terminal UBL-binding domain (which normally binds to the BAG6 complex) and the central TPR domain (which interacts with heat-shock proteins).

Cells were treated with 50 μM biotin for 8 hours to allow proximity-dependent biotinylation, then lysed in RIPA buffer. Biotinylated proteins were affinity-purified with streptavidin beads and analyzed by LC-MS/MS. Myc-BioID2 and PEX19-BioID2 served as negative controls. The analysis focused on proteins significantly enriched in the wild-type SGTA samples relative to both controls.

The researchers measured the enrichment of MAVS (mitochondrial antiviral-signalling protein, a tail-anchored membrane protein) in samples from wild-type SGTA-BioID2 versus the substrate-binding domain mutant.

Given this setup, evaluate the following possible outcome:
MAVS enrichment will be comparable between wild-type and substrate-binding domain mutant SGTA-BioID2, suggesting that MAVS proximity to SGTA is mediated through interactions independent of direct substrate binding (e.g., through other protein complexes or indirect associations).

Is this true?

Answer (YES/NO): NO